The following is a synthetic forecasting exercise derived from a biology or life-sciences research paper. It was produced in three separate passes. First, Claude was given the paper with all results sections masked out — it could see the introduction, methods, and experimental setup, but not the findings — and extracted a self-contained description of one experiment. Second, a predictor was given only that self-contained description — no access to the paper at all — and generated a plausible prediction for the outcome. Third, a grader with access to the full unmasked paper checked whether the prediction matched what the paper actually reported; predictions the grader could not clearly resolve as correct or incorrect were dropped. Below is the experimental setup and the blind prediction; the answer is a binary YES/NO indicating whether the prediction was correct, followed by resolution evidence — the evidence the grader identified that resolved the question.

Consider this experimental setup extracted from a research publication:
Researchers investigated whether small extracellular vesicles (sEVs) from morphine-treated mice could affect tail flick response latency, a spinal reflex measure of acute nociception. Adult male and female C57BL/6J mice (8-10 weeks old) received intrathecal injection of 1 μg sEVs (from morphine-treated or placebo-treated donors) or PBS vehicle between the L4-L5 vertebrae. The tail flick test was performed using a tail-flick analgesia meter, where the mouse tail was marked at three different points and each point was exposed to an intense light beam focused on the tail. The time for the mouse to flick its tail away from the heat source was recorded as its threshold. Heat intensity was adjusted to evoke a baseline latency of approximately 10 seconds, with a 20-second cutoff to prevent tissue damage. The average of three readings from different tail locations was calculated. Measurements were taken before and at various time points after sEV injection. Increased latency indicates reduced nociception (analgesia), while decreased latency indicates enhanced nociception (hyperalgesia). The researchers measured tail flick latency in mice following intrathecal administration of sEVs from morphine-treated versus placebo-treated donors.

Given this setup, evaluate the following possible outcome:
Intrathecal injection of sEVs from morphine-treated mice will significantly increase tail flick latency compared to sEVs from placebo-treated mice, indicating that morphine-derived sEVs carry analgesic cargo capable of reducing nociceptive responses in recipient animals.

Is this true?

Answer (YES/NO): NO